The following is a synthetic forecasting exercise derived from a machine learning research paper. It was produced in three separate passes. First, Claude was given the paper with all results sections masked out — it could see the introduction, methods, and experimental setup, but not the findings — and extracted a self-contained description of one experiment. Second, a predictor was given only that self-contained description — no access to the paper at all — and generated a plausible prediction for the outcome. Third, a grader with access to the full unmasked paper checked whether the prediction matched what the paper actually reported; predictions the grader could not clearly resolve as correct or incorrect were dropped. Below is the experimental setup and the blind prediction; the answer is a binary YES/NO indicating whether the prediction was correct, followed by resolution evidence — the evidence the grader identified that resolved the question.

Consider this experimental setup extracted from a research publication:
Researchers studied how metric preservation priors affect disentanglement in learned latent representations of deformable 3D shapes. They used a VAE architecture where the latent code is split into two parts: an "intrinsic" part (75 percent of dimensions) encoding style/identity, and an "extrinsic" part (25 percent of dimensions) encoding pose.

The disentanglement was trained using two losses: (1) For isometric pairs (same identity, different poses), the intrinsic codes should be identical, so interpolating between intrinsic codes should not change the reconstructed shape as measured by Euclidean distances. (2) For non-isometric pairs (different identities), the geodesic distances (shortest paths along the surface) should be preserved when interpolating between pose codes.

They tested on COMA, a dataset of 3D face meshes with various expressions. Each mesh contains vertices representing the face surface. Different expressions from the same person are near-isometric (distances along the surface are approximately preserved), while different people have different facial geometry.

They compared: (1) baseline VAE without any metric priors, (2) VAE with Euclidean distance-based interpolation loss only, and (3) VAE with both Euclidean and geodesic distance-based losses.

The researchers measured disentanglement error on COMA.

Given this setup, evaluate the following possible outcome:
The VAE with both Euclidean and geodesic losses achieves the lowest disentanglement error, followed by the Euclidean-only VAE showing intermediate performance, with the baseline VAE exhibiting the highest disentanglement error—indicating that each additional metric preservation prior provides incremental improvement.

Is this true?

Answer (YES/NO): YES